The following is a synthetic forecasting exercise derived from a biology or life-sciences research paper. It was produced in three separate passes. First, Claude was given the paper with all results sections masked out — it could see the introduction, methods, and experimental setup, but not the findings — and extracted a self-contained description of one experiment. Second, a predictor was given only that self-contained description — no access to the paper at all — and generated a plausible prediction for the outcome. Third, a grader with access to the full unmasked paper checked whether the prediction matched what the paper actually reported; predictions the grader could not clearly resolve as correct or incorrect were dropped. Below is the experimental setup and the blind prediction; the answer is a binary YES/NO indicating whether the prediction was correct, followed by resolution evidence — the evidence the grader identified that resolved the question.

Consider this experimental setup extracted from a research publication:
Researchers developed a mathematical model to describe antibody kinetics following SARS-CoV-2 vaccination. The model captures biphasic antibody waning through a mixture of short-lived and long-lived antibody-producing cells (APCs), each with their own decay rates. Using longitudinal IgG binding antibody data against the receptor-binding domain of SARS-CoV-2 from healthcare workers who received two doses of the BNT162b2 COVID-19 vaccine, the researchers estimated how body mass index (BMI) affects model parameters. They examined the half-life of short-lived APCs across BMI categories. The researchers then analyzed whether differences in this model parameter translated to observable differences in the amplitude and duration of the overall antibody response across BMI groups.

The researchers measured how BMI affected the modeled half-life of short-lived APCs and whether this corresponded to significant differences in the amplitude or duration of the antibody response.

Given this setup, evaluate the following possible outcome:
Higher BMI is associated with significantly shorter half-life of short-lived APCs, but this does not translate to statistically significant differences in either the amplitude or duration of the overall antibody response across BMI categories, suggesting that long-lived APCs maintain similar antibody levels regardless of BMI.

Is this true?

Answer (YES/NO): NO